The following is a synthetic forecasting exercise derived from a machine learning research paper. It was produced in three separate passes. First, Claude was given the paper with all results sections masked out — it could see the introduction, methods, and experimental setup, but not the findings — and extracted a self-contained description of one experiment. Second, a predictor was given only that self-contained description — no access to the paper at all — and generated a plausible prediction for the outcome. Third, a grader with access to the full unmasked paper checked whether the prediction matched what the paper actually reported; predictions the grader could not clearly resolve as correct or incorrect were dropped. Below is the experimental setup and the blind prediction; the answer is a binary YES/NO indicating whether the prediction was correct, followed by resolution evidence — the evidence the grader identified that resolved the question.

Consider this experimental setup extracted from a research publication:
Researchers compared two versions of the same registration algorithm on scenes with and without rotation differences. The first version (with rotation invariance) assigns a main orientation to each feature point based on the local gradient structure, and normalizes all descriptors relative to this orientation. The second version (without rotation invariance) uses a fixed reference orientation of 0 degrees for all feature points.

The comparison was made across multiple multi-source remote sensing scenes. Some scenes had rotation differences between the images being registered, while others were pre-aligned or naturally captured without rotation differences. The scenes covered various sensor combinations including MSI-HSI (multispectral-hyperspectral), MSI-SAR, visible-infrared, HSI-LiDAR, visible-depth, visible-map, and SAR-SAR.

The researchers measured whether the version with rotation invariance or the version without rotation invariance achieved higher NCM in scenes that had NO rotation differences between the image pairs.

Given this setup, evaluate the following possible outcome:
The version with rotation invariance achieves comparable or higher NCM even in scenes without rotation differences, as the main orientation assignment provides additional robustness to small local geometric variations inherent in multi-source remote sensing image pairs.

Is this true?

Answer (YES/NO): NO